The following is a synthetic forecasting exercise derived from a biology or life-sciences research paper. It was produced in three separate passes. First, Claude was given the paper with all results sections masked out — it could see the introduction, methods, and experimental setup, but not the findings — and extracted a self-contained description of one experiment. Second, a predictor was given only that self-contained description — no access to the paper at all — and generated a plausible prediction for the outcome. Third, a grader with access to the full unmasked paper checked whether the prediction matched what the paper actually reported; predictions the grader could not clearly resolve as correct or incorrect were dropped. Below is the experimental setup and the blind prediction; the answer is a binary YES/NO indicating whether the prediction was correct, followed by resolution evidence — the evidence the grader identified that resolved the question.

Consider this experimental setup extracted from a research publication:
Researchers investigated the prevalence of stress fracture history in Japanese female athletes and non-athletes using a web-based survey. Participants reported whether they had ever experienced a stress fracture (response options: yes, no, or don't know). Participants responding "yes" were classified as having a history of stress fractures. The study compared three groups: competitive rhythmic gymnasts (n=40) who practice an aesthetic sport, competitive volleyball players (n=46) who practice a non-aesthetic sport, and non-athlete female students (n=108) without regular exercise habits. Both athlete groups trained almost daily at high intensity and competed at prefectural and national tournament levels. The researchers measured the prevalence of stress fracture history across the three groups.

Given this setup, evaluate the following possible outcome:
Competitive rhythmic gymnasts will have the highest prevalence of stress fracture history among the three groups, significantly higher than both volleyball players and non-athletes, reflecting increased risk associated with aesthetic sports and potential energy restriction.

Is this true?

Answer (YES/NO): NO